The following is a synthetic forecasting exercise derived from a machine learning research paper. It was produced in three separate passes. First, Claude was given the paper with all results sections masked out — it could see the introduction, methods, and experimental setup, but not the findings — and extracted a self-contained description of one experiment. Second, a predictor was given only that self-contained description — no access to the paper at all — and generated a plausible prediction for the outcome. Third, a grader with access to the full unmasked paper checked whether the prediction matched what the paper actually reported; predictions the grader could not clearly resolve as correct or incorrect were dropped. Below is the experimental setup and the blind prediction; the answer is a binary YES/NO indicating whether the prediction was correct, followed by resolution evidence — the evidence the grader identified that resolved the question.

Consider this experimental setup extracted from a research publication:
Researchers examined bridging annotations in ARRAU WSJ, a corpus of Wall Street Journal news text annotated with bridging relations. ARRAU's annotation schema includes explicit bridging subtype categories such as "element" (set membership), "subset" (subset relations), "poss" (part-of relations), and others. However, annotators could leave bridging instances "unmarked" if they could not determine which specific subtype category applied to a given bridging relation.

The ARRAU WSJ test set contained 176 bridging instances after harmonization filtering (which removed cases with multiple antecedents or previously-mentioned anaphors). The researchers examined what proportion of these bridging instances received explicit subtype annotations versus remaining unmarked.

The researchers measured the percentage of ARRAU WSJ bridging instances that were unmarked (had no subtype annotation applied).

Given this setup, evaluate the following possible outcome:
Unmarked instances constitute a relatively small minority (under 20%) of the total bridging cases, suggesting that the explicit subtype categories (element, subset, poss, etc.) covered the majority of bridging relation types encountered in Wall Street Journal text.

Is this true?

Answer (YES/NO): NO